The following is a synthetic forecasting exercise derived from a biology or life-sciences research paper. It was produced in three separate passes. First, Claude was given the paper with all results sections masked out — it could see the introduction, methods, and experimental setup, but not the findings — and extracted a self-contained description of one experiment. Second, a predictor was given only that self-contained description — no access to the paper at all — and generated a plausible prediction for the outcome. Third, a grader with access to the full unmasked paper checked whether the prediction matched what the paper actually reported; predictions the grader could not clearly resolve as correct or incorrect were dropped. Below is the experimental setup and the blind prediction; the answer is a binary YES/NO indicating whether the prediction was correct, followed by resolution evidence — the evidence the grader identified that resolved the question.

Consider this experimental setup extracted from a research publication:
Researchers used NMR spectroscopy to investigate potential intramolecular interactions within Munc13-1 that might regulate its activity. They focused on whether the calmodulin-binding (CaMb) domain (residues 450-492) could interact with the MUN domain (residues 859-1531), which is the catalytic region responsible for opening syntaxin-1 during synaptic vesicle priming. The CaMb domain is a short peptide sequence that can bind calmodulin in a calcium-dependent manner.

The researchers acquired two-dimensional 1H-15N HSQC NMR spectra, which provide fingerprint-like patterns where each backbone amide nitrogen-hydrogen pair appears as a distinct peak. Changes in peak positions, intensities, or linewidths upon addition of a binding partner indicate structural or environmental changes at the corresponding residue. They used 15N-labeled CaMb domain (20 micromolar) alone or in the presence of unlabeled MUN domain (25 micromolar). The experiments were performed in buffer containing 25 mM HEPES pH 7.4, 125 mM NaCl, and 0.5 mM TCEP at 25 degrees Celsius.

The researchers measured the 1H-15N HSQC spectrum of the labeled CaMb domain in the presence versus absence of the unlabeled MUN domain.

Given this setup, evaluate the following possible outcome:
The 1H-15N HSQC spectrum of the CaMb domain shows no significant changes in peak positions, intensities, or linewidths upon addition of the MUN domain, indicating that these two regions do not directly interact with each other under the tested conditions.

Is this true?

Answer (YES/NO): NO